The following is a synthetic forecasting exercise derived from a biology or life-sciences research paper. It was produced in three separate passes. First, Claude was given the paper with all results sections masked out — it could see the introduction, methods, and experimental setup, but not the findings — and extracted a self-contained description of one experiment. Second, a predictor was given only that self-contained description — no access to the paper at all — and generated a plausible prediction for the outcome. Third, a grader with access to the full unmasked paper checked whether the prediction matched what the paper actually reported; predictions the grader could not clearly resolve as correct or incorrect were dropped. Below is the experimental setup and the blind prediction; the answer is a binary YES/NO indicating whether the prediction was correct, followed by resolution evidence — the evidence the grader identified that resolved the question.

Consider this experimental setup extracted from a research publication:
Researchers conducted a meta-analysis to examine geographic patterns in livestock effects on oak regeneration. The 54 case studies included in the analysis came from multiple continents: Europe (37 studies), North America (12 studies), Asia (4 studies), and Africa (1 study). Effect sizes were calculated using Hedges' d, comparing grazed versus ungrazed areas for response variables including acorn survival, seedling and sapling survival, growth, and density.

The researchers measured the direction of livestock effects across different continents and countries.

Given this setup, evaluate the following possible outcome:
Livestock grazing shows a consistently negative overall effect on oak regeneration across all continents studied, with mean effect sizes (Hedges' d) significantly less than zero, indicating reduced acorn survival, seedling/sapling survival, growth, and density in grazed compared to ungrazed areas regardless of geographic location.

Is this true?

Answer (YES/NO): YES